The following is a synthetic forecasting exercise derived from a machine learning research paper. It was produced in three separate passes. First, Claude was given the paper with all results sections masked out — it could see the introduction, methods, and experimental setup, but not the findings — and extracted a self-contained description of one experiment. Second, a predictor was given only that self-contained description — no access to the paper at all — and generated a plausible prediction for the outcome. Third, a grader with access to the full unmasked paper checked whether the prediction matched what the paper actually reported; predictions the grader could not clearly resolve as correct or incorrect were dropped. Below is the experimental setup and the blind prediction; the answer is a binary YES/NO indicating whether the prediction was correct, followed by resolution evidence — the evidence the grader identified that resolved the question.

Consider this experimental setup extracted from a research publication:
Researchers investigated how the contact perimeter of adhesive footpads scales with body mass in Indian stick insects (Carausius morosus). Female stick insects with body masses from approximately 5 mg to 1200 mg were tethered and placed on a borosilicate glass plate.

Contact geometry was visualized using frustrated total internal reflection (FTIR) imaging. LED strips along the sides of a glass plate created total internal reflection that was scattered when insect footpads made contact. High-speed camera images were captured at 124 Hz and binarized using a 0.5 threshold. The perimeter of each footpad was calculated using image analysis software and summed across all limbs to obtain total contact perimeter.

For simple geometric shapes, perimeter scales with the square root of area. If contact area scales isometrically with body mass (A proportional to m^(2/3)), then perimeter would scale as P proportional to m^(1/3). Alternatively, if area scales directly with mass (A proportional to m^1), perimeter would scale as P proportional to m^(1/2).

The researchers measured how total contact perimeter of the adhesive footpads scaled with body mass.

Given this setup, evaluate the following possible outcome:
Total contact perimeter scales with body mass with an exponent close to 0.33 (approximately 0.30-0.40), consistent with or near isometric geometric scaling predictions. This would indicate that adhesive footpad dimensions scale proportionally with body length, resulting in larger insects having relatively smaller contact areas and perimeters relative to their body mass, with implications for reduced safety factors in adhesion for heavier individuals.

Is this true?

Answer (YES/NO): NO